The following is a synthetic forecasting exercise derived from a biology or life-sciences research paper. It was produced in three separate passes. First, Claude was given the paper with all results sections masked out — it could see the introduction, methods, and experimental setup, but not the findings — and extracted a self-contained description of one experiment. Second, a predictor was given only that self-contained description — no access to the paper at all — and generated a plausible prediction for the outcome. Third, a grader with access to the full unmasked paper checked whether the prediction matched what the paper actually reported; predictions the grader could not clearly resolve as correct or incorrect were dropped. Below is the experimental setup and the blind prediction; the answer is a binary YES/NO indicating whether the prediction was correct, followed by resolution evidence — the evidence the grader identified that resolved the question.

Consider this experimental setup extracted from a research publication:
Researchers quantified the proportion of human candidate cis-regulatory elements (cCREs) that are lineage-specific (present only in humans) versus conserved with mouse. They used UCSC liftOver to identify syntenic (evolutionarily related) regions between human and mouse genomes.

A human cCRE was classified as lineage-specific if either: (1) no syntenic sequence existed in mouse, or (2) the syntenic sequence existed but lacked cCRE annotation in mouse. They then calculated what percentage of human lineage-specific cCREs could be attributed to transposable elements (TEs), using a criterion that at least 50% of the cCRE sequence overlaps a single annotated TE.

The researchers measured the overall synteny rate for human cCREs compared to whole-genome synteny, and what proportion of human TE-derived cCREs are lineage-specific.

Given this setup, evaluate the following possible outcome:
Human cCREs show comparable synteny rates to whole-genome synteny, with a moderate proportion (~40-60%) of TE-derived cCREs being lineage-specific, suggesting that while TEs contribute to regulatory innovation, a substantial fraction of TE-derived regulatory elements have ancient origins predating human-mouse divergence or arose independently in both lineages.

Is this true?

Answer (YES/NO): NO